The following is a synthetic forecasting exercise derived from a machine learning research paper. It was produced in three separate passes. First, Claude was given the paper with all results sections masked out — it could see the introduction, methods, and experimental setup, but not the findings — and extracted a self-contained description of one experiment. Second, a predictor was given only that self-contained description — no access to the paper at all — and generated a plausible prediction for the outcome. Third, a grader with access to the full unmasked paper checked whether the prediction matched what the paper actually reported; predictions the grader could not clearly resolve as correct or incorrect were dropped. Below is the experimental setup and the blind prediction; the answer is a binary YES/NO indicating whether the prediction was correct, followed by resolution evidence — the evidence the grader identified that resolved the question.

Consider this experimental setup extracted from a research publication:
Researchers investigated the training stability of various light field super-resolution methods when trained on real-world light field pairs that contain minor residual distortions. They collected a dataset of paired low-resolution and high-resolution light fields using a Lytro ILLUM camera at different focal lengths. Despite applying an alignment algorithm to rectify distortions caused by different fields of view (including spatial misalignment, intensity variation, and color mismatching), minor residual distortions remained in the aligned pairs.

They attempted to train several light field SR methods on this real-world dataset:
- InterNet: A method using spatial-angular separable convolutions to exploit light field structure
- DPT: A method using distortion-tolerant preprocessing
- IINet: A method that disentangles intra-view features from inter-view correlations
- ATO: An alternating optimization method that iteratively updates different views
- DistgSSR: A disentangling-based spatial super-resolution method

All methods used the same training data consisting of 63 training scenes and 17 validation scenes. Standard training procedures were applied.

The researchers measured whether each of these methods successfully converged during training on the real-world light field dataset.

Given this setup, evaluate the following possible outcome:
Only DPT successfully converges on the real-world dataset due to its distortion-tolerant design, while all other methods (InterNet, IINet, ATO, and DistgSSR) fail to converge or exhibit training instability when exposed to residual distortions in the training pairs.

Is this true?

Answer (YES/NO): NO